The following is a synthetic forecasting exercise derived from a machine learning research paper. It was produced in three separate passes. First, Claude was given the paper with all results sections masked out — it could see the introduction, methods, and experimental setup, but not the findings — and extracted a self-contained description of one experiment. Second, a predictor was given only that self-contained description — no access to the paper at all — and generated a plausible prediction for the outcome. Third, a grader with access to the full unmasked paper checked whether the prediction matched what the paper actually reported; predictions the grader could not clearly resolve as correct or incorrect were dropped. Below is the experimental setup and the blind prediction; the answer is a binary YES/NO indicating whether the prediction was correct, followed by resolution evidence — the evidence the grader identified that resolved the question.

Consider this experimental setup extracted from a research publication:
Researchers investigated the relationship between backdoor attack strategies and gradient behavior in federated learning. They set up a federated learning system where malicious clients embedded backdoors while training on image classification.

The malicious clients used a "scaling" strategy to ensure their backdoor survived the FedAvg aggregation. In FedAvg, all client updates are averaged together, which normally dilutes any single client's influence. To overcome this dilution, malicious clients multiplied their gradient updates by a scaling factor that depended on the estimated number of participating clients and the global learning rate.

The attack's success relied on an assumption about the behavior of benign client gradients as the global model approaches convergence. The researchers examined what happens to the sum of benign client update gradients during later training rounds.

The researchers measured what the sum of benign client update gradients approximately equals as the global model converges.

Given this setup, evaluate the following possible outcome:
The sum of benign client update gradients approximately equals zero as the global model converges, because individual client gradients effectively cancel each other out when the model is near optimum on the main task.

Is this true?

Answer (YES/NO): YES